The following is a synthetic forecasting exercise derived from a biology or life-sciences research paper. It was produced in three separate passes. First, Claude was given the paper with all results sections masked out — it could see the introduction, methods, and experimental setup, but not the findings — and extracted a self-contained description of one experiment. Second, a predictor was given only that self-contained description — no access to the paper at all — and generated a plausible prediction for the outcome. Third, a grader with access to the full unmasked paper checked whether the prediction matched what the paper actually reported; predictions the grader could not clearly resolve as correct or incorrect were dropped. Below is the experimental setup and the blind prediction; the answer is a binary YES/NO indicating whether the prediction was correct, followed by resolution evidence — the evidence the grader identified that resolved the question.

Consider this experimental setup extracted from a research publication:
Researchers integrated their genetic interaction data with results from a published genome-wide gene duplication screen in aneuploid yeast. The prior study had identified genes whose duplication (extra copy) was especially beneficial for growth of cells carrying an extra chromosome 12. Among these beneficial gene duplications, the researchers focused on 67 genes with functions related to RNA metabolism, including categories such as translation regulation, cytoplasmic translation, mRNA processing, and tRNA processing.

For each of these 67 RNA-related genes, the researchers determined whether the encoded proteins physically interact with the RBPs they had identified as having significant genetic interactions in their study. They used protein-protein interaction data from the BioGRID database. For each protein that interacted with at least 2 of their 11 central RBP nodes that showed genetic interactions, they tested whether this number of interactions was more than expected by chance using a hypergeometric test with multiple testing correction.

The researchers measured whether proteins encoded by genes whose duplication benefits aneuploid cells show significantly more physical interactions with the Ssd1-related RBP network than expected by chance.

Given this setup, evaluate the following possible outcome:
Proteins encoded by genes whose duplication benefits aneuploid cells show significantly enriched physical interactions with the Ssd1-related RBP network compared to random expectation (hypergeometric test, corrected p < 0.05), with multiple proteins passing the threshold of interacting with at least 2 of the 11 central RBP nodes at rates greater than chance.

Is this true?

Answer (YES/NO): YES